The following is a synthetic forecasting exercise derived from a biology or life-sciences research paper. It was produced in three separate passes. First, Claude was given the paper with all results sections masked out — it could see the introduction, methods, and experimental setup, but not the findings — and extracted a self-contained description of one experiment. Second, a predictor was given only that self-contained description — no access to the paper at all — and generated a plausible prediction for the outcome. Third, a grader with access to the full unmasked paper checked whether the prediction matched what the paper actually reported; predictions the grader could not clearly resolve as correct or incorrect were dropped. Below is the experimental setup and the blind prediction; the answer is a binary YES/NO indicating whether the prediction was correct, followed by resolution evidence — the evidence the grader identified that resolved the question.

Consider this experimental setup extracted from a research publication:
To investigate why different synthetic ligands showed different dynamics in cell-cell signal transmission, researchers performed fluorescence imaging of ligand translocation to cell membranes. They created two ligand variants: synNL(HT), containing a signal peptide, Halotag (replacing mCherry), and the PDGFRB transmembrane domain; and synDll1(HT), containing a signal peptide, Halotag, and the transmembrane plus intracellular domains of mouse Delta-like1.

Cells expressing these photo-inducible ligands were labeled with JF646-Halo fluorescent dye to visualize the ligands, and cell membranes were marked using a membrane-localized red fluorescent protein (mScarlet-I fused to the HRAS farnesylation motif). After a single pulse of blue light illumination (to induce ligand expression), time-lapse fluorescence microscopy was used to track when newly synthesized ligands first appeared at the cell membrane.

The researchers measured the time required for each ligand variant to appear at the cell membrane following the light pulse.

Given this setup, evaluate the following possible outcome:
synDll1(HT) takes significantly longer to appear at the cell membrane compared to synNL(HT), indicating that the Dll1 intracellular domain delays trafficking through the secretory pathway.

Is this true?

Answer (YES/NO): NO